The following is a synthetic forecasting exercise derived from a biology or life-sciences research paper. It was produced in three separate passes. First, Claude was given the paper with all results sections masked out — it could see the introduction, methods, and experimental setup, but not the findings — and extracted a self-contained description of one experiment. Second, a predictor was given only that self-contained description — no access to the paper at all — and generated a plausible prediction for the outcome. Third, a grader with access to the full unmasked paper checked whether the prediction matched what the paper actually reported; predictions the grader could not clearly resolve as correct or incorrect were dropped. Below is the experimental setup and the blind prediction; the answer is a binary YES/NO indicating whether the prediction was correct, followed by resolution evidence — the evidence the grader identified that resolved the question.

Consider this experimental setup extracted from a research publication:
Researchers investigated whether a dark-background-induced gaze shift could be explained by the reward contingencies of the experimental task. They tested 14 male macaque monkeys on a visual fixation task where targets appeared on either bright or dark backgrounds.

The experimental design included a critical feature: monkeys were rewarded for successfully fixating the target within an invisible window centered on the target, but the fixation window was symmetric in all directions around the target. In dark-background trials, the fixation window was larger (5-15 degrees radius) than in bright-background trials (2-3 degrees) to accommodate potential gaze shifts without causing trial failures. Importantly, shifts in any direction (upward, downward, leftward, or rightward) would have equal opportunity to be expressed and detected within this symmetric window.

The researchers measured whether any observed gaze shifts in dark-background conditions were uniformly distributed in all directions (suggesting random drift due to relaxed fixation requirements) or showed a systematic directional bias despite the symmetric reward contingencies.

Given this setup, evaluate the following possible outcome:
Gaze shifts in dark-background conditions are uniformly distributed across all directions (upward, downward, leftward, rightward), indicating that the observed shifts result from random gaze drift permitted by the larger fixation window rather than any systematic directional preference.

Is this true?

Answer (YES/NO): NO